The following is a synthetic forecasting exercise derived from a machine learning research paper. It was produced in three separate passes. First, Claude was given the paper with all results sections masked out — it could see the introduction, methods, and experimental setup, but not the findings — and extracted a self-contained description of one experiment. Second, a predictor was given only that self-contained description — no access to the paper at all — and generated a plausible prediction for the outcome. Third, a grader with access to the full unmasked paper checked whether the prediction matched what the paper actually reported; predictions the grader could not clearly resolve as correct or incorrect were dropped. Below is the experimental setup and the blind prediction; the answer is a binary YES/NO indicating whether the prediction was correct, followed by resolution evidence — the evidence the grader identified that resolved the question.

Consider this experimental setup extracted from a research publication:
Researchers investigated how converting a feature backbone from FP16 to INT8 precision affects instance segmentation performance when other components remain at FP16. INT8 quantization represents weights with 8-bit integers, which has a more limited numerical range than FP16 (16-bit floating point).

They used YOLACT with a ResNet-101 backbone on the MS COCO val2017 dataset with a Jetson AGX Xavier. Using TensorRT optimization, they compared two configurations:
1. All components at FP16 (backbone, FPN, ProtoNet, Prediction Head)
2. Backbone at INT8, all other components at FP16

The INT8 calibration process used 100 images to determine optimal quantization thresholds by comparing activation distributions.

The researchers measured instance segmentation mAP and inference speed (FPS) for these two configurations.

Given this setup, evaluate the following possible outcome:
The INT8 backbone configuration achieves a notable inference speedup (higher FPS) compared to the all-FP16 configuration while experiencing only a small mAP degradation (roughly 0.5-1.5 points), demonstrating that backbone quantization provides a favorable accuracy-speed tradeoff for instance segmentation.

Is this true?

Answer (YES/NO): NO